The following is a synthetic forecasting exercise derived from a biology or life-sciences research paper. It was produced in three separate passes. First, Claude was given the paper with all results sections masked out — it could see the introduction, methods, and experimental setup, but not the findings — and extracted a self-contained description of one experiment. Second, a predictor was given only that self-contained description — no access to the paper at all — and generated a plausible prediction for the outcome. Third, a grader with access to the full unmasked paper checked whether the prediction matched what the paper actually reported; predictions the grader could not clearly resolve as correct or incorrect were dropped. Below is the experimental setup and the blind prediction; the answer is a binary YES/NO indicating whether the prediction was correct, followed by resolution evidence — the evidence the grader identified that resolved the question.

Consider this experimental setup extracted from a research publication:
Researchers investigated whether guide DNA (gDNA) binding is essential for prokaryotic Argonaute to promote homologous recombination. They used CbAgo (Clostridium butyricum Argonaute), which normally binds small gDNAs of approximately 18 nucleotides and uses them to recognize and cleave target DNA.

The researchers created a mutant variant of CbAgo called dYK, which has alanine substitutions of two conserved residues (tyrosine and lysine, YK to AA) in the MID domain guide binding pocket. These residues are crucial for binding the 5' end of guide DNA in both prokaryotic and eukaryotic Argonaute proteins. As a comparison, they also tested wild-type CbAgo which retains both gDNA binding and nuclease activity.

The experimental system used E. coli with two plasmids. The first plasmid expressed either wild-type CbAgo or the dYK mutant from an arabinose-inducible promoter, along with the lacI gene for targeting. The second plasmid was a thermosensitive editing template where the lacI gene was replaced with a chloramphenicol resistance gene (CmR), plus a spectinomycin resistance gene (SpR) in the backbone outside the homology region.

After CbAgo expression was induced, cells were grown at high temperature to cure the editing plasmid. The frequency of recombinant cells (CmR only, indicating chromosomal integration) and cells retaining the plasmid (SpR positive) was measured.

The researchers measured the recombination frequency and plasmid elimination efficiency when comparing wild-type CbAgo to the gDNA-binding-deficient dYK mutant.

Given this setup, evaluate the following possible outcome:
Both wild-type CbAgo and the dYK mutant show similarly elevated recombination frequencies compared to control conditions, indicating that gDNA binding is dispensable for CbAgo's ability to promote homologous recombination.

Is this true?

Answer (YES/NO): NO